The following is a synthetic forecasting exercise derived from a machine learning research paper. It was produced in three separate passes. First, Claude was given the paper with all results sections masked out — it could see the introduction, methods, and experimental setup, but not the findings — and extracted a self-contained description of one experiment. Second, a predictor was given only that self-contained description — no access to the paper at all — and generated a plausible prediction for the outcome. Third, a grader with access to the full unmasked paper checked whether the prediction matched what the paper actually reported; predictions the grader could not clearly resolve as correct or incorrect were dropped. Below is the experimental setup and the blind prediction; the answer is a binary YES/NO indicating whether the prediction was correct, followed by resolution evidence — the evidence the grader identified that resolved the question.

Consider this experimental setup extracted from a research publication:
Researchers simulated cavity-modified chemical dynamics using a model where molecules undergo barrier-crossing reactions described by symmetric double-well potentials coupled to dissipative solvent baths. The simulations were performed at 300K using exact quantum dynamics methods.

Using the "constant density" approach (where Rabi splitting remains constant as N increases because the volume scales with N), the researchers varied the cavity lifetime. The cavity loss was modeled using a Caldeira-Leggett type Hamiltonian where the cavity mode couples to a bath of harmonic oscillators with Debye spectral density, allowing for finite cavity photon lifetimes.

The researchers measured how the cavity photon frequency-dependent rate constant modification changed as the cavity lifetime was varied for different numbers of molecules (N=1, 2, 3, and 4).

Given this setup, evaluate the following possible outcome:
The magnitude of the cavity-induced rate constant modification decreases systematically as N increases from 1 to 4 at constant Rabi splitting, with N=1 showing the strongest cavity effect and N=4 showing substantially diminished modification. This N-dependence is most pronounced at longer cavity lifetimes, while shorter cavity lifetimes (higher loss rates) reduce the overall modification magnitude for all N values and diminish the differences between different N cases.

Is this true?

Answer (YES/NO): NO